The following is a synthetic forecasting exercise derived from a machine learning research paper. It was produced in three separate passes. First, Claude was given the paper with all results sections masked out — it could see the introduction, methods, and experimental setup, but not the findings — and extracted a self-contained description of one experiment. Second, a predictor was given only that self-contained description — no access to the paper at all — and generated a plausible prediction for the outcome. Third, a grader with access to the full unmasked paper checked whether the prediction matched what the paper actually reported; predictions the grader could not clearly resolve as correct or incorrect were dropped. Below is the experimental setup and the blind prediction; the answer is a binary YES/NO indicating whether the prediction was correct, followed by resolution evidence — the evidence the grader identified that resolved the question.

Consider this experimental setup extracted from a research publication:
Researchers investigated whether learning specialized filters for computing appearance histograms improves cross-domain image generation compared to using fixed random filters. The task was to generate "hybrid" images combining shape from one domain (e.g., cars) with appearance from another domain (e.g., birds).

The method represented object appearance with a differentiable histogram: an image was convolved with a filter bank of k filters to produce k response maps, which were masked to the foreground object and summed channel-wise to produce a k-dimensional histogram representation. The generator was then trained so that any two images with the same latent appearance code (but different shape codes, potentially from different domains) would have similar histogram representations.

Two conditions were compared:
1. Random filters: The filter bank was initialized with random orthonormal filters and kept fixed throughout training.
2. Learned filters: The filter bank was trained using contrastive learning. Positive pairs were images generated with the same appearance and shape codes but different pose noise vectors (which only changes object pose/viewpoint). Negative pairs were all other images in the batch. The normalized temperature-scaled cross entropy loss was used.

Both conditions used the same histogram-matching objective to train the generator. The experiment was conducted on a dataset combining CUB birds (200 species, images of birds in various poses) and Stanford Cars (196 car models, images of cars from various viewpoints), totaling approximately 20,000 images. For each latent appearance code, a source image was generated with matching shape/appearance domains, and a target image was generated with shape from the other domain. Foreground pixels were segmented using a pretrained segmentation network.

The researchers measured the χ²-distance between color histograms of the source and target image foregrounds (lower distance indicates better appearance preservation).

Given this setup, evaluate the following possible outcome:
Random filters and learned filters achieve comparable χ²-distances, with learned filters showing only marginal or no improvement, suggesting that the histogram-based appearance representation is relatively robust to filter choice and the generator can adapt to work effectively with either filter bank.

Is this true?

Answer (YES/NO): NO